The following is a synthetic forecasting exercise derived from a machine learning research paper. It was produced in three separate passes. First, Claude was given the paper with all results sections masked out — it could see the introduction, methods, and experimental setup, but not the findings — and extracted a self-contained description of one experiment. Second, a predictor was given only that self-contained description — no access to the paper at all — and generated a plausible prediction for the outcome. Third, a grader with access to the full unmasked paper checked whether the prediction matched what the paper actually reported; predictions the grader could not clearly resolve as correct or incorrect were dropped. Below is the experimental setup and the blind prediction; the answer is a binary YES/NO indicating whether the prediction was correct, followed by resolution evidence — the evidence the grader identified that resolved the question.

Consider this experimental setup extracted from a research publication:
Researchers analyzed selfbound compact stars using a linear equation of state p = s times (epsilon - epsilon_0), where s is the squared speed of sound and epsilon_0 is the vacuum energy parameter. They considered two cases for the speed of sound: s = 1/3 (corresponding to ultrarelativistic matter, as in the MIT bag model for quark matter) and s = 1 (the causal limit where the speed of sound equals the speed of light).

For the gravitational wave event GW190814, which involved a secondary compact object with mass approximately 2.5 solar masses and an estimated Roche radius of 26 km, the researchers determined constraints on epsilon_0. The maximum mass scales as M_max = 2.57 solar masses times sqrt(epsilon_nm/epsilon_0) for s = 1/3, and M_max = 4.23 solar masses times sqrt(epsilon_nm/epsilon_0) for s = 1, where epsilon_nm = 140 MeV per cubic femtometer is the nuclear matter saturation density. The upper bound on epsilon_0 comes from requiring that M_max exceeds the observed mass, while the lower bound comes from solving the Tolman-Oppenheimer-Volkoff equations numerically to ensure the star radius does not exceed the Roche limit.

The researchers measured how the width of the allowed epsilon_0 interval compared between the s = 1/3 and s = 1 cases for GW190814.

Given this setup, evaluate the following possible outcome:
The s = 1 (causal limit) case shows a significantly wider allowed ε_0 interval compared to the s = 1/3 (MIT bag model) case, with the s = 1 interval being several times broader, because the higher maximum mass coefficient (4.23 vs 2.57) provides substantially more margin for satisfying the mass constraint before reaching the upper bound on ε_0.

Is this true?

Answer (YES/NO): YES